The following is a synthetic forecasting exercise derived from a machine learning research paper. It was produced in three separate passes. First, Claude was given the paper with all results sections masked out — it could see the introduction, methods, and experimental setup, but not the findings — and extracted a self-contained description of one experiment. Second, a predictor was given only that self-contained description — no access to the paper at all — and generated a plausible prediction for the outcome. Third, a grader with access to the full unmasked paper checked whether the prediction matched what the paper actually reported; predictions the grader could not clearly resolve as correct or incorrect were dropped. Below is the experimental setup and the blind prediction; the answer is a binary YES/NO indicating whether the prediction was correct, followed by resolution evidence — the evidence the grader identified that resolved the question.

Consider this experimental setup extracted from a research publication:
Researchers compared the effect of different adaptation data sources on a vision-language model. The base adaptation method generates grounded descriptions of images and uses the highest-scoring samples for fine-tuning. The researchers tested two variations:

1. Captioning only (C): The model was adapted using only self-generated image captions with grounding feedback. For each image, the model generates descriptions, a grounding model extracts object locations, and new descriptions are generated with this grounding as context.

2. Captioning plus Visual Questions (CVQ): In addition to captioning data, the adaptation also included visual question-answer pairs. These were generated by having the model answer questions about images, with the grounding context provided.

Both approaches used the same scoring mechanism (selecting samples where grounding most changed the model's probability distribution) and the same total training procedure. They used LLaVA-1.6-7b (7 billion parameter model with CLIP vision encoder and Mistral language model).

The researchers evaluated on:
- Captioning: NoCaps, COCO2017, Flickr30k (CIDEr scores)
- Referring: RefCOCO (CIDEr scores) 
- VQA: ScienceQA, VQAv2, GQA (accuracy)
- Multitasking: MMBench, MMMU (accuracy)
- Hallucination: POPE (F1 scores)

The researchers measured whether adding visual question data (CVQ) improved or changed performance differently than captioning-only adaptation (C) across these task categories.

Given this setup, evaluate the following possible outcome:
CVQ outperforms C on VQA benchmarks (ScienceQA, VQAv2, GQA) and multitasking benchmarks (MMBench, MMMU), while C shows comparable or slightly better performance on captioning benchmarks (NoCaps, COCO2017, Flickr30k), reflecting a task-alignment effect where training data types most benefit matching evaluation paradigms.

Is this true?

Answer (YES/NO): NO